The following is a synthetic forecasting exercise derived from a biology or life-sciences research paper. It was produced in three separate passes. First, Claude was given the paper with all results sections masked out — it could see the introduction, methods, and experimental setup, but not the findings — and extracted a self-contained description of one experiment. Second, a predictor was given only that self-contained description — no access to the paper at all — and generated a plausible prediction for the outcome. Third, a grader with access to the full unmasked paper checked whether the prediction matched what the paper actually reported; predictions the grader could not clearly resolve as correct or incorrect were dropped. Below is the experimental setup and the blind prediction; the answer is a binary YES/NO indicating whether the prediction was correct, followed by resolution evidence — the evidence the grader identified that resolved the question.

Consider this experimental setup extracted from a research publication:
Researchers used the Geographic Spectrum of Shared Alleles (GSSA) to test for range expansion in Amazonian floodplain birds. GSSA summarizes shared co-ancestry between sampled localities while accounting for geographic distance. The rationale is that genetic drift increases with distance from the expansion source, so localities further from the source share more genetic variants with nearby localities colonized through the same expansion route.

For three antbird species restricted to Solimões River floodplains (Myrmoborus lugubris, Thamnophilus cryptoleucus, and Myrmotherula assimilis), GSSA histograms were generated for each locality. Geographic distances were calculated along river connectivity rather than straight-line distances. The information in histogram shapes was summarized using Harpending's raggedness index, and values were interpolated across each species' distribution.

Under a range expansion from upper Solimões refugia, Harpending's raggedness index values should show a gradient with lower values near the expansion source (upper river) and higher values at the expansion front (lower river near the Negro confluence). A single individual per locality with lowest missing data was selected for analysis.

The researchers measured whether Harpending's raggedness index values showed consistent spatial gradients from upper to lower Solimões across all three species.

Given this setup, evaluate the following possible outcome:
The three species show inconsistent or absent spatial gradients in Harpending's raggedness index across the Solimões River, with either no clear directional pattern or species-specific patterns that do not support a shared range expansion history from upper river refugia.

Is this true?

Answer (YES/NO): YES